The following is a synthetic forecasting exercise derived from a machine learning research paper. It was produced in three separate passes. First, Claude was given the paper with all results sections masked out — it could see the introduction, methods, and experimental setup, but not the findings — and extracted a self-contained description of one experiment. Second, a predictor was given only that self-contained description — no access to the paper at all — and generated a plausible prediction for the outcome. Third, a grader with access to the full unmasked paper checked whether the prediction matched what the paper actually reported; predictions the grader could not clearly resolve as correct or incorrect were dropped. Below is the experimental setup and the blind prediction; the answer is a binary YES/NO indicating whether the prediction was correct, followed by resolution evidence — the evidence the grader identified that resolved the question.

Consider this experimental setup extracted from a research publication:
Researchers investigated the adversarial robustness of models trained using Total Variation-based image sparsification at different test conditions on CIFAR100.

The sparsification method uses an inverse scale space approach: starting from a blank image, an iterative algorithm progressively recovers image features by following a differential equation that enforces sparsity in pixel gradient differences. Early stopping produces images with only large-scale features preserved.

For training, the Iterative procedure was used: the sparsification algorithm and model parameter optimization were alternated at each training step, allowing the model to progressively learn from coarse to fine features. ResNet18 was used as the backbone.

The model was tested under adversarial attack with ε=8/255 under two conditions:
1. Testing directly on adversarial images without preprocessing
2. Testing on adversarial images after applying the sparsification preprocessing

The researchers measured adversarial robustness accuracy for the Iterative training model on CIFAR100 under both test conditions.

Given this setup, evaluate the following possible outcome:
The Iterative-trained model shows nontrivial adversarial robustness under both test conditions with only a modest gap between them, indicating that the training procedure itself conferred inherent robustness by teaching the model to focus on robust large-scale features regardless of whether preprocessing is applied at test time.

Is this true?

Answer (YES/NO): NO